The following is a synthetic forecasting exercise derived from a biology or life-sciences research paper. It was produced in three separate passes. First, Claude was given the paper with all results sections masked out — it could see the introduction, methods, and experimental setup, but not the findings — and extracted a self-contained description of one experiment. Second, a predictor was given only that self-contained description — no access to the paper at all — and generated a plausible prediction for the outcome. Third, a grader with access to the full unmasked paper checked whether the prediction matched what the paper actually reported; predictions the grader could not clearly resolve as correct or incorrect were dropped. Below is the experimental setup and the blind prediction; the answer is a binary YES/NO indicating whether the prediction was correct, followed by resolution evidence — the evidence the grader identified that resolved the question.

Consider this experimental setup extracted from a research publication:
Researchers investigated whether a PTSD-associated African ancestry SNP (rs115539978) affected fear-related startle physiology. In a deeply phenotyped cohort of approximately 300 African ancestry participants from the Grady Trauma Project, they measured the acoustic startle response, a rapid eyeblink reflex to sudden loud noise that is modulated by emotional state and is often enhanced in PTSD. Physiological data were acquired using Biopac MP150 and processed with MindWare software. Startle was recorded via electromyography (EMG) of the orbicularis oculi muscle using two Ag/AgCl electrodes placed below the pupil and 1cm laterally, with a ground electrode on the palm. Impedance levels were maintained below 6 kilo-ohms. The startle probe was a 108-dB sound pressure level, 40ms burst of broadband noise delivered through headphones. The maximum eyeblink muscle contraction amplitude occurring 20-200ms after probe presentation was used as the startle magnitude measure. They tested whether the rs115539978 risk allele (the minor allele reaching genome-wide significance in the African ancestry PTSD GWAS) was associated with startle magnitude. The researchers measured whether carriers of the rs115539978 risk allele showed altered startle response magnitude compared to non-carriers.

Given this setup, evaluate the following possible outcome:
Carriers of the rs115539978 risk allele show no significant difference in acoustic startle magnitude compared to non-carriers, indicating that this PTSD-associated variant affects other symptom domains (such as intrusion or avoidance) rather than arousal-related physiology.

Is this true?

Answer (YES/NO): NO